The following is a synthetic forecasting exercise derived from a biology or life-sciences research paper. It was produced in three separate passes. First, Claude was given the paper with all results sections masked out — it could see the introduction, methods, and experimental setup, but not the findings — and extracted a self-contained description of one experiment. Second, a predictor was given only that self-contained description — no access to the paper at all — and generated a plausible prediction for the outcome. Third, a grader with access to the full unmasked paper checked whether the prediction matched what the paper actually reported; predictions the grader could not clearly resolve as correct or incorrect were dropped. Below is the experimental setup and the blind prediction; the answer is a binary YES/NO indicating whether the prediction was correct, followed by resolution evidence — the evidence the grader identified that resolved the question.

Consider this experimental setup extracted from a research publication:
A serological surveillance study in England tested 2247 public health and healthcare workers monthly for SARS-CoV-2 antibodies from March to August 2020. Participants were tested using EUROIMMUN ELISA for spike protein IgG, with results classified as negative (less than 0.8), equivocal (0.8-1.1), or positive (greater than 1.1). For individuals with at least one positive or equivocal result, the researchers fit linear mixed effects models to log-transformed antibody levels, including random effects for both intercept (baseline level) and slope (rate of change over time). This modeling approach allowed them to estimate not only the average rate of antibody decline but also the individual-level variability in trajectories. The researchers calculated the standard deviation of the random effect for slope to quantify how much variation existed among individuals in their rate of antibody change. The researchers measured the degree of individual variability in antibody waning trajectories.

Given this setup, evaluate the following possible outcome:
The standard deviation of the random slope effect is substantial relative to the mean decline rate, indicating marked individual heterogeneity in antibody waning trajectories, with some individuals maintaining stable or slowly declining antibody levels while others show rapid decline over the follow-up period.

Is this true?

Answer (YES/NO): YES